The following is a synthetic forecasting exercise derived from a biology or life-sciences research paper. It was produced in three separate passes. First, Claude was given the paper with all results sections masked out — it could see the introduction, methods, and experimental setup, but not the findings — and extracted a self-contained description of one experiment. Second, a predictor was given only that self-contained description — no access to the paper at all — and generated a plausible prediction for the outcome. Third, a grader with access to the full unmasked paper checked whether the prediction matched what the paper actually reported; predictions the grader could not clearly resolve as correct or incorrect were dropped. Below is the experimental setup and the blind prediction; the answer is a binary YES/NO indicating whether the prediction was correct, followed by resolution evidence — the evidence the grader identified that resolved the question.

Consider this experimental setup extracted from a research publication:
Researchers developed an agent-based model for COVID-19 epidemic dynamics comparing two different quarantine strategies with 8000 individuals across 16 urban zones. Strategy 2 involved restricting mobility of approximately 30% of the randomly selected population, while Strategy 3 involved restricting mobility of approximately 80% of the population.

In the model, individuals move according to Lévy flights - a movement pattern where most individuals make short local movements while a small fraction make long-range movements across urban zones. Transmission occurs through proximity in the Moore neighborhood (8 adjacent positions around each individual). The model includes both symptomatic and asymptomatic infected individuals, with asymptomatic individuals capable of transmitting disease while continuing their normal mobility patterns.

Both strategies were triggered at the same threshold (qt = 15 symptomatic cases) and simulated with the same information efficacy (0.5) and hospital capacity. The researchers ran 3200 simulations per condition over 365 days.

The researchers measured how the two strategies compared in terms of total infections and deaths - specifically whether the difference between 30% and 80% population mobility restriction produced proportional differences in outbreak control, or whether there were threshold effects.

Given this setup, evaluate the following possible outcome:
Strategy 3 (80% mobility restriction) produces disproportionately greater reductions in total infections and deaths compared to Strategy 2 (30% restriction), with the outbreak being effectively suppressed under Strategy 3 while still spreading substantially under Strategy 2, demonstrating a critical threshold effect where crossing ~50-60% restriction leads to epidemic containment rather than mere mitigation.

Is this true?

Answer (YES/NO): NO